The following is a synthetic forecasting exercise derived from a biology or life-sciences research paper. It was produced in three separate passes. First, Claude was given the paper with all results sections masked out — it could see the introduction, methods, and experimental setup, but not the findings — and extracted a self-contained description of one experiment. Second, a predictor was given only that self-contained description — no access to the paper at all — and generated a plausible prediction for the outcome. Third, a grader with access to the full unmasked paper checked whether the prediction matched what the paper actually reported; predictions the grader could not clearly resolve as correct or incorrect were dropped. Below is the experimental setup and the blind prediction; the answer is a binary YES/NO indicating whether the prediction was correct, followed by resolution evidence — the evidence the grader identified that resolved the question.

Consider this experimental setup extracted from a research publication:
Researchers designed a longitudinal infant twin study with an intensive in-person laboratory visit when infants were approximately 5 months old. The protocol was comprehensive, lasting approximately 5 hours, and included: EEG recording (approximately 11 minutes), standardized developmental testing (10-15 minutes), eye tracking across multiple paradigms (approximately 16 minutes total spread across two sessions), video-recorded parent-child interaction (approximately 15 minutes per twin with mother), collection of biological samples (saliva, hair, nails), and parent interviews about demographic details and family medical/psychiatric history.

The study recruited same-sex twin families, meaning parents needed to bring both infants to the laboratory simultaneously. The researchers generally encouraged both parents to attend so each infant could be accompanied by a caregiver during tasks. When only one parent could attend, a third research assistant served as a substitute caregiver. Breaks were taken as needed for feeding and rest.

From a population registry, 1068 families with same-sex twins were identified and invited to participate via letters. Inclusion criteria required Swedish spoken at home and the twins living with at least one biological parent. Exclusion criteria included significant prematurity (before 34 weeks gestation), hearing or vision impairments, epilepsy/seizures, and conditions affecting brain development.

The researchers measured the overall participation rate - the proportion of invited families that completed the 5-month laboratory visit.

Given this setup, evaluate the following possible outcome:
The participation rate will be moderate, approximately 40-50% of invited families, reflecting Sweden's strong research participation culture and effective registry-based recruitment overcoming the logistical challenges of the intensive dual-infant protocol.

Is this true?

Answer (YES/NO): NO